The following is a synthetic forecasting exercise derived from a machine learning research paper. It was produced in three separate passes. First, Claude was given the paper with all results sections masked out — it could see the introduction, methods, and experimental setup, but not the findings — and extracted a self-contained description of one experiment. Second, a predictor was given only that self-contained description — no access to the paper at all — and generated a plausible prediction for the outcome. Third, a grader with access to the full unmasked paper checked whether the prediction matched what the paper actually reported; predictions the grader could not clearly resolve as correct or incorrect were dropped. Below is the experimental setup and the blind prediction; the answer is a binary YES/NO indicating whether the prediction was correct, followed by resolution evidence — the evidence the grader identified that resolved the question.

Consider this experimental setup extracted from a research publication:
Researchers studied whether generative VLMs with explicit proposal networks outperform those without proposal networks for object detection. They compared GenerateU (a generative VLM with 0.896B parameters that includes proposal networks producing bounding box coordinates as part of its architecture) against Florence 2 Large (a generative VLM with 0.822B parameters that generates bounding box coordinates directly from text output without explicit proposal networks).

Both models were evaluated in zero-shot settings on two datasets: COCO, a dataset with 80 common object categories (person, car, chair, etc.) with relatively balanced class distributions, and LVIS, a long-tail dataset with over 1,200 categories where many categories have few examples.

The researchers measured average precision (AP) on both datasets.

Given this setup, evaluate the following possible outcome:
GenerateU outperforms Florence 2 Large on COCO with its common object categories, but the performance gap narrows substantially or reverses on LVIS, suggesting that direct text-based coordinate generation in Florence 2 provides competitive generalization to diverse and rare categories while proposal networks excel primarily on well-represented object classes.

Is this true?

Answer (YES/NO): NO